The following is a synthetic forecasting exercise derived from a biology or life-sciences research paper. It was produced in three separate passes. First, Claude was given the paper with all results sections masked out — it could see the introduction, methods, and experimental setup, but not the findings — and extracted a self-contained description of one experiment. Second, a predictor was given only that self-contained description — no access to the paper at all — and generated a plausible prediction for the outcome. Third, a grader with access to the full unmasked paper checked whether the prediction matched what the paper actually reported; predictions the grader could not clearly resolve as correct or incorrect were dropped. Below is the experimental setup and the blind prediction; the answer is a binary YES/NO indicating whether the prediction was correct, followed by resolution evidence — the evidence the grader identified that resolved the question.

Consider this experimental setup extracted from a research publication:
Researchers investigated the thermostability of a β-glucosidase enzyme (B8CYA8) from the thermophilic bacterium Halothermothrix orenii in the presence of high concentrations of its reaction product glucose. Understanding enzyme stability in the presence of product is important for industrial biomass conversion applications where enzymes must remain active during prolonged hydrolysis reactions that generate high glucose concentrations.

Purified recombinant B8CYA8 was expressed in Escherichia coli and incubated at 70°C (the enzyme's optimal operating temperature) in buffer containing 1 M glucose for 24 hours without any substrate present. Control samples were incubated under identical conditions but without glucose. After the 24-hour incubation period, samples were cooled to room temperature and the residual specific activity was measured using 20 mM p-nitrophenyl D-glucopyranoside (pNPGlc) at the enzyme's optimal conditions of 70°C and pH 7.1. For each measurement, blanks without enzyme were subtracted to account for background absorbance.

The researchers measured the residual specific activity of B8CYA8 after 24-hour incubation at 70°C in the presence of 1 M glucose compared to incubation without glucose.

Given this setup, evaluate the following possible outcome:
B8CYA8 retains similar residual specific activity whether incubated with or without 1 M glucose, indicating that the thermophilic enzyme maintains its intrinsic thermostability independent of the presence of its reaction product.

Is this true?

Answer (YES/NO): NO